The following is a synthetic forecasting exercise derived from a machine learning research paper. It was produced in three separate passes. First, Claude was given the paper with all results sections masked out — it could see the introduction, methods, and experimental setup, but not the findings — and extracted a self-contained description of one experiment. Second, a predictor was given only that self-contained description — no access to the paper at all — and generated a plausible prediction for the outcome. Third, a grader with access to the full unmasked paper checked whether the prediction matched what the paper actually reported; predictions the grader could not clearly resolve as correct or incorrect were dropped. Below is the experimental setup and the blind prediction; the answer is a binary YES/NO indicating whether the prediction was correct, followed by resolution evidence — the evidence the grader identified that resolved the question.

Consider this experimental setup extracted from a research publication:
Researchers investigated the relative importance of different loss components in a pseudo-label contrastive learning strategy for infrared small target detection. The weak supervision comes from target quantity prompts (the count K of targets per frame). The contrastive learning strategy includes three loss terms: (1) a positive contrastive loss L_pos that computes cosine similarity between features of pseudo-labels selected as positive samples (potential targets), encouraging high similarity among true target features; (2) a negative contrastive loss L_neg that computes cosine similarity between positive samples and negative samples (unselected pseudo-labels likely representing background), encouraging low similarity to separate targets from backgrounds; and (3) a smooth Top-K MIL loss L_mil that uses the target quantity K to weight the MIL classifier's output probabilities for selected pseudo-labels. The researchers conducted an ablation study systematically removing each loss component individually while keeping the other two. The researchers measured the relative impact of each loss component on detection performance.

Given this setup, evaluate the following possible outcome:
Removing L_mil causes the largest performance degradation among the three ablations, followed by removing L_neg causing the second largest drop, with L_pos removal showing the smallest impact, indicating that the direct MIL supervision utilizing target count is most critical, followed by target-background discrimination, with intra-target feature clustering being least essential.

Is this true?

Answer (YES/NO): NO